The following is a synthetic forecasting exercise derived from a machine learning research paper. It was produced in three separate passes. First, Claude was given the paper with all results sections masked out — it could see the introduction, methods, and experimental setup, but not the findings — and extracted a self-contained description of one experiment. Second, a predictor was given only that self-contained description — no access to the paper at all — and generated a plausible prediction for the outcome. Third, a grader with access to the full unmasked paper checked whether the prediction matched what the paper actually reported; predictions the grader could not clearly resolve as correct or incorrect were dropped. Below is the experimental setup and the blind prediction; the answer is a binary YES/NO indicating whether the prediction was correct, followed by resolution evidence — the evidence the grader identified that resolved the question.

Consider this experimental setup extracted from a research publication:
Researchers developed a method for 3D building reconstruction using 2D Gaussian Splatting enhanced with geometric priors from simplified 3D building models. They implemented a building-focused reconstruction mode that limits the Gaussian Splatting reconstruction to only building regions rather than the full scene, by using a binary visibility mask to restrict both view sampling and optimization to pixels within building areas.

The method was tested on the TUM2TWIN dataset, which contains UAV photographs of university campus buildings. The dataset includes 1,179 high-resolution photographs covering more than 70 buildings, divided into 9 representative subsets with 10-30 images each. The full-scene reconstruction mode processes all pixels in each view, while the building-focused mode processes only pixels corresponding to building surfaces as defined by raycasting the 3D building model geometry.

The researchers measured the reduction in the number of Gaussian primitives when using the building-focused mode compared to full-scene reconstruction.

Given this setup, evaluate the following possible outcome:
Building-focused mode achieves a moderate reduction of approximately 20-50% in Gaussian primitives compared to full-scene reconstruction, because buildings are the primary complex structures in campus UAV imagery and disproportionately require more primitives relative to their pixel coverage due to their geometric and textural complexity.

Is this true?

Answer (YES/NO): NO